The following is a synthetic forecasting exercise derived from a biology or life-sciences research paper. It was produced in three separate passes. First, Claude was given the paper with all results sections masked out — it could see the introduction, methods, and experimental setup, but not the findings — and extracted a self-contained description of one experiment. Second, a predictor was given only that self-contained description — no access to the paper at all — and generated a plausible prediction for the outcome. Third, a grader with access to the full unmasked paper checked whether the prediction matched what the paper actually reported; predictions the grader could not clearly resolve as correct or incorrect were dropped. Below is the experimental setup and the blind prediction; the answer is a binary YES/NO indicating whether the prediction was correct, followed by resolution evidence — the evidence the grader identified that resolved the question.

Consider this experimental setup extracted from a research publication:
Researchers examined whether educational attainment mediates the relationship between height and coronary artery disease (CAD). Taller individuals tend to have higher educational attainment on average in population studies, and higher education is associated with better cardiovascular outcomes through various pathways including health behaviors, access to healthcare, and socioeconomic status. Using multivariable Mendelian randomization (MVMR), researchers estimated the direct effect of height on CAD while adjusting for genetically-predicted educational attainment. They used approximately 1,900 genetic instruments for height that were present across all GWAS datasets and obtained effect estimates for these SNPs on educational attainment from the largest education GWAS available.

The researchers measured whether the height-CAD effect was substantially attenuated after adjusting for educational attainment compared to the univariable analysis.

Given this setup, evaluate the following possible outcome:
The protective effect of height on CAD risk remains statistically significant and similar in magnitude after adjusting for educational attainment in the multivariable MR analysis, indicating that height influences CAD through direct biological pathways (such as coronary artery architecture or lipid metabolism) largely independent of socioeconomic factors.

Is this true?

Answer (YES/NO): YES